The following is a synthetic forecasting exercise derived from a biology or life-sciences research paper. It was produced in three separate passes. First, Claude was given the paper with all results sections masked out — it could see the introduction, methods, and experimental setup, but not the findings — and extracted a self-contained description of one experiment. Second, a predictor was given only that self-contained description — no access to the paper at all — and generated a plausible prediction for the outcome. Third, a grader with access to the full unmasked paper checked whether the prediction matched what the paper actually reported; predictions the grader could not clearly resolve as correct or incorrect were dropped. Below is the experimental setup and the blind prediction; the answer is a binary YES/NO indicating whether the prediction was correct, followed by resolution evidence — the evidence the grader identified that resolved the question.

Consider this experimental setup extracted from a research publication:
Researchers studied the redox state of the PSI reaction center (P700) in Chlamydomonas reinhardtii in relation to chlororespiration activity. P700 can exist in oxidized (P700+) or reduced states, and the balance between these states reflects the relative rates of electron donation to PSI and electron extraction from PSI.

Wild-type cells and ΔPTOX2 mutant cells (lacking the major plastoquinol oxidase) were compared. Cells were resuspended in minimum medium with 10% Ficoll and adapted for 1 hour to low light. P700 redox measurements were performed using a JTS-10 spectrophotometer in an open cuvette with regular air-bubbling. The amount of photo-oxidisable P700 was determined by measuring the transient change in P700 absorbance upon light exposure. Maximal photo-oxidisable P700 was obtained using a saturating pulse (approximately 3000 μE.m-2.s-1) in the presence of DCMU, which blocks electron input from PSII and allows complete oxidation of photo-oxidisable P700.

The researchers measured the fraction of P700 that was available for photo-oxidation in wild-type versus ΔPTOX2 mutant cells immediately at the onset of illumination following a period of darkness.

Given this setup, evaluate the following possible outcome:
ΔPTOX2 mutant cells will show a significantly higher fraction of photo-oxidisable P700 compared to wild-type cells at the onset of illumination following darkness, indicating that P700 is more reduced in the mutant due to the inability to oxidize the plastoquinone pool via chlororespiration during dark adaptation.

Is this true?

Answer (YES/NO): NO